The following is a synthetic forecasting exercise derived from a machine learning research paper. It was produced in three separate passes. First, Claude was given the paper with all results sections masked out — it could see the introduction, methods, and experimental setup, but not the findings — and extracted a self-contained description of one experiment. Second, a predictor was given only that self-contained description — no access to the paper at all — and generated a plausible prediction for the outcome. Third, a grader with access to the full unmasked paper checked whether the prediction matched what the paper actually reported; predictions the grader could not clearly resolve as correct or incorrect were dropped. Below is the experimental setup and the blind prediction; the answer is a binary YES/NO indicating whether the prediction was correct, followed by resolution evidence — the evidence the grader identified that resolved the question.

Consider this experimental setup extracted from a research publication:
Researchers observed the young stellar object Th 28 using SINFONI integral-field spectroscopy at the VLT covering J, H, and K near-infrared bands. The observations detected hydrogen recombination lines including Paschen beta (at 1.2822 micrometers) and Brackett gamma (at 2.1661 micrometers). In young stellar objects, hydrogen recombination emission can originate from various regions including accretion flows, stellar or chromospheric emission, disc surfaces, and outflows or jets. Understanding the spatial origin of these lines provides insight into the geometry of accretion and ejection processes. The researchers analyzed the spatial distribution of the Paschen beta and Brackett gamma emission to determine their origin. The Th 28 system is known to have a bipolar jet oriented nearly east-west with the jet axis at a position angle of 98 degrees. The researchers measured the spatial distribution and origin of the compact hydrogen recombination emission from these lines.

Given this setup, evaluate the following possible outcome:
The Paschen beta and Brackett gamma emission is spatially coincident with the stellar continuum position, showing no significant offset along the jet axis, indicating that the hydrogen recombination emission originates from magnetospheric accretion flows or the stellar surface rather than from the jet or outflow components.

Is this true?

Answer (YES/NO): NO